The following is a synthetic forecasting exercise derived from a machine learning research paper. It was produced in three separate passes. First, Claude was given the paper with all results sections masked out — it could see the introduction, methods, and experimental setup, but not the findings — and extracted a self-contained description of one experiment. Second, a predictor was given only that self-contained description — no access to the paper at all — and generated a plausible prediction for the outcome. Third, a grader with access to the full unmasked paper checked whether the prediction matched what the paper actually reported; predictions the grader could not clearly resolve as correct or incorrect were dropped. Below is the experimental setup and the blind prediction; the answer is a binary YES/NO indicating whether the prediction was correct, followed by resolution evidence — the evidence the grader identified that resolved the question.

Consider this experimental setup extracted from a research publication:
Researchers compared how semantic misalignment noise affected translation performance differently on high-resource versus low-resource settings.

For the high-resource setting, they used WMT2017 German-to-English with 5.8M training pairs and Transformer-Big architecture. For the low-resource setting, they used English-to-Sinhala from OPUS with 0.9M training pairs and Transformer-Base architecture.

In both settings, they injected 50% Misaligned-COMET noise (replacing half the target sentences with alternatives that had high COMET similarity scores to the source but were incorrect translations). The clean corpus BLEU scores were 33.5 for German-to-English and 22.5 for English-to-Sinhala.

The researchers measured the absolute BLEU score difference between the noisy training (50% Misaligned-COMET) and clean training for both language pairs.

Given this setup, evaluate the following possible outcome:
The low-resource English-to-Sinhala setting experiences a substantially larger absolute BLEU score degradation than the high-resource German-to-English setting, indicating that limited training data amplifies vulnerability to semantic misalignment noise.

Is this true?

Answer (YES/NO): YES